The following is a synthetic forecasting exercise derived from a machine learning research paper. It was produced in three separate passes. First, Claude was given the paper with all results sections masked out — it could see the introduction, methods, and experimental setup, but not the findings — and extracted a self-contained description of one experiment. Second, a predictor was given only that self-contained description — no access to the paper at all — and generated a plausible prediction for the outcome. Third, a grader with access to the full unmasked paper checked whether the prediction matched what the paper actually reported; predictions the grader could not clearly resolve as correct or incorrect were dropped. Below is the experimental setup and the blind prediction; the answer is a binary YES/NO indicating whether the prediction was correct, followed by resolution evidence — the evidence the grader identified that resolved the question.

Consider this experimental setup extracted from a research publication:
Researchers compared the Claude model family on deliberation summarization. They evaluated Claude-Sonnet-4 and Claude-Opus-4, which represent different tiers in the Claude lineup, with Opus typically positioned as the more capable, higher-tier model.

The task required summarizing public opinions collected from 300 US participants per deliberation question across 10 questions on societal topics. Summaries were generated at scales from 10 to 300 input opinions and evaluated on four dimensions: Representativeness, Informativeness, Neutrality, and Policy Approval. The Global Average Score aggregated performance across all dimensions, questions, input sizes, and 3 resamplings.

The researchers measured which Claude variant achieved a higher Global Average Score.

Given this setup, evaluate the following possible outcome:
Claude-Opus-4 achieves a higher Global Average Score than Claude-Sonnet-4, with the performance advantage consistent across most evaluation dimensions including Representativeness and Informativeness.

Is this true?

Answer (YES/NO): NO